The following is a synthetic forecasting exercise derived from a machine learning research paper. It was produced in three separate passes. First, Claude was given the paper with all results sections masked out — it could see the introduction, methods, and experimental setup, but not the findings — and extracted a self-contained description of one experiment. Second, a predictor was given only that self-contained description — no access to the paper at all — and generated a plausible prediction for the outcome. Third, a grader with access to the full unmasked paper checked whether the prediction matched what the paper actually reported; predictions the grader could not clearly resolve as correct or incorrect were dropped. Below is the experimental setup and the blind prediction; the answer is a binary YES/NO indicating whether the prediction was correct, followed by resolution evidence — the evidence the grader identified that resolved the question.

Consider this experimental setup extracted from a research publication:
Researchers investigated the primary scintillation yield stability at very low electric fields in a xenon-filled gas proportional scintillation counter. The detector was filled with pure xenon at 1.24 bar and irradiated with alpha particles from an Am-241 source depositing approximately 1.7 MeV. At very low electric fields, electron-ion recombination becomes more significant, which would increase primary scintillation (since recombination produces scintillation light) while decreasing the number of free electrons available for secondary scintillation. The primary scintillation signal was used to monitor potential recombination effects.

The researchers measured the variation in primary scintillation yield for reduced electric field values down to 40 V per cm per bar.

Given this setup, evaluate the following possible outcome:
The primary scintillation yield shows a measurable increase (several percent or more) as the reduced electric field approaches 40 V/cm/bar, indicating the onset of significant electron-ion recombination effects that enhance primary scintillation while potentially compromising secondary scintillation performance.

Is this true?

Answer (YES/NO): NO